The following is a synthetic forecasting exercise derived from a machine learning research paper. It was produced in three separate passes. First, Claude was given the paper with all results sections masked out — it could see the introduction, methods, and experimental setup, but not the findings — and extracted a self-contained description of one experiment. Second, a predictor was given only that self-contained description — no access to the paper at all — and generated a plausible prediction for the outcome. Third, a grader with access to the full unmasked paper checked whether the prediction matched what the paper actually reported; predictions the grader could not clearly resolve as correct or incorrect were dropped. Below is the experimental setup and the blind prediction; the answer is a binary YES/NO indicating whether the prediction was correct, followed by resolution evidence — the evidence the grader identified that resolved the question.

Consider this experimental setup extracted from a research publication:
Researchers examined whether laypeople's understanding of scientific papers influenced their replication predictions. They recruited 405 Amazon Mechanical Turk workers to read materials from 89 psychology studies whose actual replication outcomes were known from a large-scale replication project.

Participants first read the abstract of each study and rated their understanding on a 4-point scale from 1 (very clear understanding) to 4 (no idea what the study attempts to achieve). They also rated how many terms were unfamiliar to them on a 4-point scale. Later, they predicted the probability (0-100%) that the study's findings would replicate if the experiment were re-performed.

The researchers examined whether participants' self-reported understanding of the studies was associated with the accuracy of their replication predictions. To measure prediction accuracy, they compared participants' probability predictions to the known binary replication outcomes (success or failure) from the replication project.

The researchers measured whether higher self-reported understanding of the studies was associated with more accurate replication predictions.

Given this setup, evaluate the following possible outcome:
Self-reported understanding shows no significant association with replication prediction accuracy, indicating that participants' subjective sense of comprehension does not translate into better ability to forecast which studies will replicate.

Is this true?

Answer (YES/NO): YES